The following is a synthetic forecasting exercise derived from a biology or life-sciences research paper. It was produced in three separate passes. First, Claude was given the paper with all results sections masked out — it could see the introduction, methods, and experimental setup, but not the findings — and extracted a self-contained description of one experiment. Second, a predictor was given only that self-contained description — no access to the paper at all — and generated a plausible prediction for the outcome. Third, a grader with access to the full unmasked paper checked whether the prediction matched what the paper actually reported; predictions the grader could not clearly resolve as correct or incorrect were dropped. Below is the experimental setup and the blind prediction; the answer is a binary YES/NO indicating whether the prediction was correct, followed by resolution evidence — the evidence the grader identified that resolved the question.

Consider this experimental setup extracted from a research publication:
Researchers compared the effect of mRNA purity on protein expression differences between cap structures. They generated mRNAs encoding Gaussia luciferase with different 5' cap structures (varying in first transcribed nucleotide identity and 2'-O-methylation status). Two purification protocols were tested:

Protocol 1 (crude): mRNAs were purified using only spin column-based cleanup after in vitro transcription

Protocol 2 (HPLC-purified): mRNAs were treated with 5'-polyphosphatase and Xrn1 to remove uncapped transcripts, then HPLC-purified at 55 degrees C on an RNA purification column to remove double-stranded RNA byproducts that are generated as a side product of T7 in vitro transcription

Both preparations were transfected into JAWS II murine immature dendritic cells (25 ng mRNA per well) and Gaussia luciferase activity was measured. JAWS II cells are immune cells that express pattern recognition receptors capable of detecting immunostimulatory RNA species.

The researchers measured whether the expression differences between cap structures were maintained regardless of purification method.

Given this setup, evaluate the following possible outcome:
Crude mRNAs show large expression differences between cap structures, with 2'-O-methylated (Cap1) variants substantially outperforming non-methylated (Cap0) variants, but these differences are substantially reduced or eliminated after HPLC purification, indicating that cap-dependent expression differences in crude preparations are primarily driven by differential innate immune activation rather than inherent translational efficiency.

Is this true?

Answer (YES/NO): NO